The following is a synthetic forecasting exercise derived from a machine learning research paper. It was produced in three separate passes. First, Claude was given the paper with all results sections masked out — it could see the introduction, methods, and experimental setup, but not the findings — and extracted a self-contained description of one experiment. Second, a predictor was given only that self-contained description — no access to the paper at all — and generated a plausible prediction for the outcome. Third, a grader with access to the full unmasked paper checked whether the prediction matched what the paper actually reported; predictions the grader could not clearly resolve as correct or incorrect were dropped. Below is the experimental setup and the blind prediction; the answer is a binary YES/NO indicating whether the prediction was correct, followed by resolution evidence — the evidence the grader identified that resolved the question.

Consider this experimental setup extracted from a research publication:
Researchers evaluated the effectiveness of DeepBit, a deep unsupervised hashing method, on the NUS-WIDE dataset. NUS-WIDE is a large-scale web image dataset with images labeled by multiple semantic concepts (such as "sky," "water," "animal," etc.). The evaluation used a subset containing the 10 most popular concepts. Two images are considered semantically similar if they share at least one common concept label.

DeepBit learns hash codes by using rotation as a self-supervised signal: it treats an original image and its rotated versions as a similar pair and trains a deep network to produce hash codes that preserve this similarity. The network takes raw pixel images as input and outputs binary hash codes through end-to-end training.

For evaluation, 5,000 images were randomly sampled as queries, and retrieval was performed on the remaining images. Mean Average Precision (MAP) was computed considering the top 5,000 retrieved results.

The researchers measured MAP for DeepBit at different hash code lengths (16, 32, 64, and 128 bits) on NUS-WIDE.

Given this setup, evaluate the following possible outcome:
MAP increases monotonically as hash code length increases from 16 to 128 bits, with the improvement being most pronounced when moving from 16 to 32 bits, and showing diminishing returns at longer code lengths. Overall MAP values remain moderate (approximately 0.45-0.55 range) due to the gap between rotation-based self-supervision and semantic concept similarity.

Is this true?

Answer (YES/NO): NO